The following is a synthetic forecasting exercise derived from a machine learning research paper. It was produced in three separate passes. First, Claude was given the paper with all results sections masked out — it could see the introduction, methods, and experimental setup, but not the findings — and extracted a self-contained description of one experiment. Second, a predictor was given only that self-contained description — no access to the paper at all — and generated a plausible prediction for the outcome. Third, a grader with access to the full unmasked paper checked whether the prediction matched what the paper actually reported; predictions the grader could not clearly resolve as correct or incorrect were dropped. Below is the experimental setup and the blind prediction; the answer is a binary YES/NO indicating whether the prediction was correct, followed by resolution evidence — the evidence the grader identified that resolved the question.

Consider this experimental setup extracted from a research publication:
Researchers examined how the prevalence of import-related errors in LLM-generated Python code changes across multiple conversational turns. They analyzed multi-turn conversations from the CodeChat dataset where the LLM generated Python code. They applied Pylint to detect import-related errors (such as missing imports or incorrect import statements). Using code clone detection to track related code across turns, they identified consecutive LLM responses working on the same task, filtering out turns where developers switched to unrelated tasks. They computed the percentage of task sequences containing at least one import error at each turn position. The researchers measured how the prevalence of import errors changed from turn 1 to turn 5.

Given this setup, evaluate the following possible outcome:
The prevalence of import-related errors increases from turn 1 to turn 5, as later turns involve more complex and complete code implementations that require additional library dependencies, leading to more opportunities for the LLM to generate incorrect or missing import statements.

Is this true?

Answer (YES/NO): NO